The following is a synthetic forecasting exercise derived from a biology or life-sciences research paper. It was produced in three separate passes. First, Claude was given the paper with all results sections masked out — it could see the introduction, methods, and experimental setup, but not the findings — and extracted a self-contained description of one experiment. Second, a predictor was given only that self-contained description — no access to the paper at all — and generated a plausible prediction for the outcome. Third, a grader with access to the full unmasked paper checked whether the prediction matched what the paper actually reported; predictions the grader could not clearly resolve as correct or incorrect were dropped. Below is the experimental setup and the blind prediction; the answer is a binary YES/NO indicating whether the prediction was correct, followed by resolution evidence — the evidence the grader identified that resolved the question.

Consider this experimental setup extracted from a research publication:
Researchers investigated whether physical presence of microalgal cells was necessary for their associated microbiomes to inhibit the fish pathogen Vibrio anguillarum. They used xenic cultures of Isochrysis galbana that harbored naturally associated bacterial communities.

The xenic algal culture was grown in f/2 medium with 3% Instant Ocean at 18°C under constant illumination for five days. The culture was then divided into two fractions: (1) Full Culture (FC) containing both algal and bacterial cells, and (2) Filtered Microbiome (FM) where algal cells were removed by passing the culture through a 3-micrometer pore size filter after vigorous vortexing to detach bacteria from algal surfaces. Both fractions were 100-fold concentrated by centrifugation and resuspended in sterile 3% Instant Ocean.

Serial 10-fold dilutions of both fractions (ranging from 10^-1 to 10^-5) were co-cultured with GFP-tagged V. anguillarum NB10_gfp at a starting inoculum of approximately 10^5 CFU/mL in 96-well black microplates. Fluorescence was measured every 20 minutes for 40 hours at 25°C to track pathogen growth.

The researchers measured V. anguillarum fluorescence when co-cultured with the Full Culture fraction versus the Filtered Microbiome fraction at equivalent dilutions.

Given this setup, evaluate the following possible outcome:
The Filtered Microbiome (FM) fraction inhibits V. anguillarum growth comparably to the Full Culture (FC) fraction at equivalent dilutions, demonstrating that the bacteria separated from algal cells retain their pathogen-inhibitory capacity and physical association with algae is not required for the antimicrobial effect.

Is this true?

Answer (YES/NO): YES